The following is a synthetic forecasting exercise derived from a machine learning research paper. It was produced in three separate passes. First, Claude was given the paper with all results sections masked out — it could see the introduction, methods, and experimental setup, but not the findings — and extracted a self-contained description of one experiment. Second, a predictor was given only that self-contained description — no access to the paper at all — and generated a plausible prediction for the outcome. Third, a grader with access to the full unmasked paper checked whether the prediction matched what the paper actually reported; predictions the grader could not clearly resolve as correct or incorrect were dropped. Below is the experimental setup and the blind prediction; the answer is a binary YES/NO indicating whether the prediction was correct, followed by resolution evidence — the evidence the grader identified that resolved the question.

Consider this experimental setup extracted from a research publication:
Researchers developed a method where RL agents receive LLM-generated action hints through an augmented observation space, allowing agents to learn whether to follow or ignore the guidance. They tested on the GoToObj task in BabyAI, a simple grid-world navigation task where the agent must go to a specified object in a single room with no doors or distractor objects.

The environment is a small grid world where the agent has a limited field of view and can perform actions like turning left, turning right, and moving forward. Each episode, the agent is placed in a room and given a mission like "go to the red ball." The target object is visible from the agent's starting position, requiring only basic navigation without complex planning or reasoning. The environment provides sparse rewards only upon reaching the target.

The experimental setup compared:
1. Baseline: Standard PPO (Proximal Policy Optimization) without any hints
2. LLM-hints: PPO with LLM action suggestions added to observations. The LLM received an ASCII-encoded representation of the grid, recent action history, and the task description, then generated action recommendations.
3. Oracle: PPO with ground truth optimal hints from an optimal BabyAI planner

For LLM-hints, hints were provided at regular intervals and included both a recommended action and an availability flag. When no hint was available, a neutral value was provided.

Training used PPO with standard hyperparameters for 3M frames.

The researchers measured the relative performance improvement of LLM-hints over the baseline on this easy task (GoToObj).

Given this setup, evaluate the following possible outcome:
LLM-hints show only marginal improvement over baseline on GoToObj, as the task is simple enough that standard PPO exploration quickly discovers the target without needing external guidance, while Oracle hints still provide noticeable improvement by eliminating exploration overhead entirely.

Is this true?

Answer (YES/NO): NO